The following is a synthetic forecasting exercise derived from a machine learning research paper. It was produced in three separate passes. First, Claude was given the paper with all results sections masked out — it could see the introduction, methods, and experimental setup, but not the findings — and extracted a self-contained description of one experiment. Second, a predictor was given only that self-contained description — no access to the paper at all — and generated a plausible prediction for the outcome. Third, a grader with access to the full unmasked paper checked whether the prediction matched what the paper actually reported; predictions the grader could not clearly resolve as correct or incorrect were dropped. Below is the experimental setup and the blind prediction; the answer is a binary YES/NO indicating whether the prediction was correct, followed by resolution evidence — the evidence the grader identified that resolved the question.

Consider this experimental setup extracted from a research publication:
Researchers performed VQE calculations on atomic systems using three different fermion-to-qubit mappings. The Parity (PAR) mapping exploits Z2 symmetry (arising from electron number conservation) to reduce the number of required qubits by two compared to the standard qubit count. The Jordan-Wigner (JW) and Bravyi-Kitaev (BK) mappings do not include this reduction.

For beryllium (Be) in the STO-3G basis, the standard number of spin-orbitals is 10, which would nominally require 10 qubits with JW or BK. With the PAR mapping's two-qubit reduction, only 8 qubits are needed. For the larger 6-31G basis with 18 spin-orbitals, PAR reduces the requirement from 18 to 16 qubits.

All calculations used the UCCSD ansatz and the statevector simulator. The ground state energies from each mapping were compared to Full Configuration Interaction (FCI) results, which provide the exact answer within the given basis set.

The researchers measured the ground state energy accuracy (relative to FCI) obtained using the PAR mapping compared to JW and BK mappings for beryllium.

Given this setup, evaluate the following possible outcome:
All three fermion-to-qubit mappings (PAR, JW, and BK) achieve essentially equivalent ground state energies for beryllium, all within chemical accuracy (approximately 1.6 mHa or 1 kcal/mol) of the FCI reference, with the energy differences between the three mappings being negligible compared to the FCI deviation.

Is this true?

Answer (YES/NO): YES